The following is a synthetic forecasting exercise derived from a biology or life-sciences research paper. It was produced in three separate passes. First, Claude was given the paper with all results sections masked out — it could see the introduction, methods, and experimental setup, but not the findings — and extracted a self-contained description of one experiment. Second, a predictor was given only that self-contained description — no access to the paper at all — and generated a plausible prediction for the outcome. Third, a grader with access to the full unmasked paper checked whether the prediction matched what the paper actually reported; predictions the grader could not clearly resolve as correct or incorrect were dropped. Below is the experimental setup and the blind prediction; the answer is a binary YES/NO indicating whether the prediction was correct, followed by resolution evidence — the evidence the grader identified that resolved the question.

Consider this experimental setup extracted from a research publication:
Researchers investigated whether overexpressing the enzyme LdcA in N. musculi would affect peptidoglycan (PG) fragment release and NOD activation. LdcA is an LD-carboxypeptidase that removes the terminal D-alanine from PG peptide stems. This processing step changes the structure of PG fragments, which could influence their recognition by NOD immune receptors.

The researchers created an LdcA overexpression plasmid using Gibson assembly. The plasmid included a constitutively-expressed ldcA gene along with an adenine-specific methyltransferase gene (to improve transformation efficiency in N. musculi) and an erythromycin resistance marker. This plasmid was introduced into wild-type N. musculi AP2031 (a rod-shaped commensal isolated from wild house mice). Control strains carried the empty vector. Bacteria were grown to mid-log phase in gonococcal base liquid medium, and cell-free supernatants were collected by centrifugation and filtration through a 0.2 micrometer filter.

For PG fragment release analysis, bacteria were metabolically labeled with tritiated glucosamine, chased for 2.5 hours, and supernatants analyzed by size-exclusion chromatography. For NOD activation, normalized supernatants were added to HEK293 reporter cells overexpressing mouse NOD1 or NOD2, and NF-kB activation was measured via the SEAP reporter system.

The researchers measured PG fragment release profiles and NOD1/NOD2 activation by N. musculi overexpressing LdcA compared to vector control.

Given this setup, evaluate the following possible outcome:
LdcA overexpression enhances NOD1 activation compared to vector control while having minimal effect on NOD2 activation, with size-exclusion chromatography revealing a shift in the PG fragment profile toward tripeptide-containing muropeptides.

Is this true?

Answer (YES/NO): NO